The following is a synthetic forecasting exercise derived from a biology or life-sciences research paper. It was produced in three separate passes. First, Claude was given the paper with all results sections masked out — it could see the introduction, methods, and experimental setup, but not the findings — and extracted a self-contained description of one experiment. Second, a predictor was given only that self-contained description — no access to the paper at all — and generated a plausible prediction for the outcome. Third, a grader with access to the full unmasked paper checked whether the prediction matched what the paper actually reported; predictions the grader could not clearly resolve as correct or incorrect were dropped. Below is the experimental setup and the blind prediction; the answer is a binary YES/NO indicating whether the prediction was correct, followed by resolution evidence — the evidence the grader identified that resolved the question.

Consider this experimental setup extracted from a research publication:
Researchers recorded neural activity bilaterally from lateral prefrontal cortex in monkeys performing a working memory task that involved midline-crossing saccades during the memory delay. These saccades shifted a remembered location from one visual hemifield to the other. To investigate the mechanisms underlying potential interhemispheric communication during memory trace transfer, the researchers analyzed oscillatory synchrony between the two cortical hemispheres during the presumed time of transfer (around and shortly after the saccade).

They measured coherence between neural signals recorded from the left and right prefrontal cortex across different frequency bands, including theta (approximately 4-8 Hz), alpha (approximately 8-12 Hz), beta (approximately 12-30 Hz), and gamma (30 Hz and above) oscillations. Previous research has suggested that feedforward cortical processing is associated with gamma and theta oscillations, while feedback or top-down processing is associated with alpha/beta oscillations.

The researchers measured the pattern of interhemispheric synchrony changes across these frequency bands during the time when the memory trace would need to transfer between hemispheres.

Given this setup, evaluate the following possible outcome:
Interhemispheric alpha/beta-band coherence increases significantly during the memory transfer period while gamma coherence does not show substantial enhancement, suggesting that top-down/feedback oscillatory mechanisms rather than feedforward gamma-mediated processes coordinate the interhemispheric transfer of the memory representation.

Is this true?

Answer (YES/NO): NO